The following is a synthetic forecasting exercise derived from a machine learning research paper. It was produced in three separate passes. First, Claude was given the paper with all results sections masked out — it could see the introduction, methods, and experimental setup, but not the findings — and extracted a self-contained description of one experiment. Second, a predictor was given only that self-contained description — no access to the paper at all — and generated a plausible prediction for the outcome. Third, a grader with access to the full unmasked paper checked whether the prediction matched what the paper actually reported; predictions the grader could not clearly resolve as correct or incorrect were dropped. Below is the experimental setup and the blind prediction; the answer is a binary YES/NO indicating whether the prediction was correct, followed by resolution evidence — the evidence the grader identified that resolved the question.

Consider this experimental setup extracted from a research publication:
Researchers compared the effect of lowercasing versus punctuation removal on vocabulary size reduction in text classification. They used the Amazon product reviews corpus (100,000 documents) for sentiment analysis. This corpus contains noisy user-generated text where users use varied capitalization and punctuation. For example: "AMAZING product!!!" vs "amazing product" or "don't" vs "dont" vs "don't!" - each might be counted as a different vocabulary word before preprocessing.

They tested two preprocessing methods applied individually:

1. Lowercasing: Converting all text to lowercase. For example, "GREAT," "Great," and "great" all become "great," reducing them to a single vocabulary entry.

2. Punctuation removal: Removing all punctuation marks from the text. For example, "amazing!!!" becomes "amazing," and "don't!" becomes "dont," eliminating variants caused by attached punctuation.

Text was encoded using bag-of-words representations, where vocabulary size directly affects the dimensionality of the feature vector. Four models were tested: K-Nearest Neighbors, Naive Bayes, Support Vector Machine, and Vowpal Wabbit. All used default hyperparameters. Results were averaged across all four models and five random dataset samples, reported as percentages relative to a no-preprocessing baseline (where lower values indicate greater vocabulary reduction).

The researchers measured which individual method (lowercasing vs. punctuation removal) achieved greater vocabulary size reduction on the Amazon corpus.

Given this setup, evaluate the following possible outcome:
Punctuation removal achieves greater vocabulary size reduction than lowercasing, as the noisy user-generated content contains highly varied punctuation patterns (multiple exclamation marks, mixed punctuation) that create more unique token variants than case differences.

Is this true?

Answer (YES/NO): YES